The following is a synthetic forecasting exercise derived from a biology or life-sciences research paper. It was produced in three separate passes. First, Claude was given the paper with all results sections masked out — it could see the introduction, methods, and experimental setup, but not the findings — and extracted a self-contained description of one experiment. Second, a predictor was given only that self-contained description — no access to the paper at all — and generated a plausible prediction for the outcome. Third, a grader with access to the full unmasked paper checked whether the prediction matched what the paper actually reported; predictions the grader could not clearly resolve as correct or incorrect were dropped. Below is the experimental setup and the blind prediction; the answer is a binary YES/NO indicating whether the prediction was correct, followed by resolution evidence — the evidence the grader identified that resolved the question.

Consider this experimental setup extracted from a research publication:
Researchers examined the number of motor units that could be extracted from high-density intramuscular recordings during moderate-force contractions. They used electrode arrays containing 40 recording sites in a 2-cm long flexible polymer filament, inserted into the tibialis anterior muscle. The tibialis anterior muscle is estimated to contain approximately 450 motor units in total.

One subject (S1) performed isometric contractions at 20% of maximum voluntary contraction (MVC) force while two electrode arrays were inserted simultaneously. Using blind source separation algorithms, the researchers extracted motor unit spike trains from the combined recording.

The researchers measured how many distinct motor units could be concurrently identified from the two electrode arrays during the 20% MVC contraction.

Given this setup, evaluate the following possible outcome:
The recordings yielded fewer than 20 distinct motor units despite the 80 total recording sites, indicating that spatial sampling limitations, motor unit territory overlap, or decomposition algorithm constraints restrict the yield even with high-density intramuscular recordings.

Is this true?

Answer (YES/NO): NO